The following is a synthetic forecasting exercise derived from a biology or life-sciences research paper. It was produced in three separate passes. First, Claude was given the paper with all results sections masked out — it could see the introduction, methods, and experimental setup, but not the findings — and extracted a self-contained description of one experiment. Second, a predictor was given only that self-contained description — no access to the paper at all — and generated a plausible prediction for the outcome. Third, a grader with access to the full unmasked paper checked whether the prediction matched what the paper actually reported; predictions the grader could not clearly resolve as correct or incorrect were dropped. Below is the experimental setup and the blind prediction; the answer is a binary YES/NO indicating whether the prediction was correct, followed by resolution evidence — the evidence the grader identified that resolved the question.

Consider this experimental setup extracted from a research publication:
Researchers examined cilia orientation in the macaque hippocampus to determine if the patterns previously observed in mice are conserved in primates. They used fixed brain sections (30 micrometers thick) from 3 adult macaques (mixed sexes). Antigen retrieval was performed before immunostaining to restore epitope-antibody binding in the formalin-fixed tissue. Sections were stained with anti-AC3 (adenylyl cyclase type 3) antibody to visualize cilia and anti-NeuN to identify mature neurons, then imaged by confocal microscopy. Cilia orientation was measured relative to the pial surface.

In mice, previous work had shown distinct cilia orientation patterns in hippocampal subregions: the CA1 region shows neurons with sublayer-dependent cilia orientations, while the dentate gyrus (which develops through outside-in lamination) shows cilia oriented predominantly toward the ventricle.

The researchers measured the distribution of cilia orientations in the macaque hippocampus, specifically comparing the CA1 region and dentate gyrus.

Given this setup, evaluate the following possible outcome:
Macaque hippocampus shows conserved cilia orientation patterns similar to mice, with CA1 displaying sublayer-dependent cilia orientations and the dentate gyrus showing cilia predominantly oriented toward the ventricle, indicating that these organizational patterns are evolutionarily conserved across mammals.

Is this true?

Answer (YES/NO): NO